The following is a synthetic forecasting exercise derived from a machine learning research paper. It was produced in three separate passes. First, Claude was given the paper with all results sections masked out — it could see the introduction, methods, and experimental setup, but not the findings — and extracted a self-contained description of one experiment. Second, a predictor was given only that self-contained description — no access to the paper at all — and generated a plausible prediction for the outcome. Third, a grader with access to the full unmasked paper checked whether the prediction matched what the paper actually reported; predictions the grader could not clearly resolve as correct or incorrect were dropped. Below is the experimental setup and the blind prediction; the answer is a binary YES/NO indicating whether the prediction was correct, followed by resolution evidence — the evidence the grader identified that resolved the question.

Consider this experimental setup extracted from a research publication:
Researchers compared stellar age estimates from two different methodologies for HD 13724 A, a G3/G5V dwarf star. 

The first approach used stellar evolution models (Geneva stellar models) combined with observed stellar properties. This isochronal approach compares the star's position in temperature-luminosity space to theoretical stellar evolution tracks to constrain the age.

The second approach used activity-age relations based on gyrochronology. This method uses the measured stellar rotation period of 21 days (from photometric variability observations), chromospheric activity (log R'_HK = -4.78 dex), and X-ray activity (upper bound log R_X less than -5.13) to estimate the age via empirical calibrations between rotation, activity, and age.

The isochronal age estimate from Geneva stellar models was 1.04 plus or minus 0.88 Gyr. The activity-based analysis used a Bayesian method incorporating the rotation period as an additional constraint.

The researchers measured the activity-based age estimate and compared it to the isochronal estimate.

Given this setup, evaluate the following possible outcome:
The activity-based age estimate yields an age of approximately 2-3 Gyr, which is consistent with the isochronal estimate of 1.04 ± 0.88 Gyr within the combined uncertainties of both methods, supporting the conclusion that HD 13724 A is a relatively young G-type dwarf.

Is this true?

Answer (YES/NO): NO